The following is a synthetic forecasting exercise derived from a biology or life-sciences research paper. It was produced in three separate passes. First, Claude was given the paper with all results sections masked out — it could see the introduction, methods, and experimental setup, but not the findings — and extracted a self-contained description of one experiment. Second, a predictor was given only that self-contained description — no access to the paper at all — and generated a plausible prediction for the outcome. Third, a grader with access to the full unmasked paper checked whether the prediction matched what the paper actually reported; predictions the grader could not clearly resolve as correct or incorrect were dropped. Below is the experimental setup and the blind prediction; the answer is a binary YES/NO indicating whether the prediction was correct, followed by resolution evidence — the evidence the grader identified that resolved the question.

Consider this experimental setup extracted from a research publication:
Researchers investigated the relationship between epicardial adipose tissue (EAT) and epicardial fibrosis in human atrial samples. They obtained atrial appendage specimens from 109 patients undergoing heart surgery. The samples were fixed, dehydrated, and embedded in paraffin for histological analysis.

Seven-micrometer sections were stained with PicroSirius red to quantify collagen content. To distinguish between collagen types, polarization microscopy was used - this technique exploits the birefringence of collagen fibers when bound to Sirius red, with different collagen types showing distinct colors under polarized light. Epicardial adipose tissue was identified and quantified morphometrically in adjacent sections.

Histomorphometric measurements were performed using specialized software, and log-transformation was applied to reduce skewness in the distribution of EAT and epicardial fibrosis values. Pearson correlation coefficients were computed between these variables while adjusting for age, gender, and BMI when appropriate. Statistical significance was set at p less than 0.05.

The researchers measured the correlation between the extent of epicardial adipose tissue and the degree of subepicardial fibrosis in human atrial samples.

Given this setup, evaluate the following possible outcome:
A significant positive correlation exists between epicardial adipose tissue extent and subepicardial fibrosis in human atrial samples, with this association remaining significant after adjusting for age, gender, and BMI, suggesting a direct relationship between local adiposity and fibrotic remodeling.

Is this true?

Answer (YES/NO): NO